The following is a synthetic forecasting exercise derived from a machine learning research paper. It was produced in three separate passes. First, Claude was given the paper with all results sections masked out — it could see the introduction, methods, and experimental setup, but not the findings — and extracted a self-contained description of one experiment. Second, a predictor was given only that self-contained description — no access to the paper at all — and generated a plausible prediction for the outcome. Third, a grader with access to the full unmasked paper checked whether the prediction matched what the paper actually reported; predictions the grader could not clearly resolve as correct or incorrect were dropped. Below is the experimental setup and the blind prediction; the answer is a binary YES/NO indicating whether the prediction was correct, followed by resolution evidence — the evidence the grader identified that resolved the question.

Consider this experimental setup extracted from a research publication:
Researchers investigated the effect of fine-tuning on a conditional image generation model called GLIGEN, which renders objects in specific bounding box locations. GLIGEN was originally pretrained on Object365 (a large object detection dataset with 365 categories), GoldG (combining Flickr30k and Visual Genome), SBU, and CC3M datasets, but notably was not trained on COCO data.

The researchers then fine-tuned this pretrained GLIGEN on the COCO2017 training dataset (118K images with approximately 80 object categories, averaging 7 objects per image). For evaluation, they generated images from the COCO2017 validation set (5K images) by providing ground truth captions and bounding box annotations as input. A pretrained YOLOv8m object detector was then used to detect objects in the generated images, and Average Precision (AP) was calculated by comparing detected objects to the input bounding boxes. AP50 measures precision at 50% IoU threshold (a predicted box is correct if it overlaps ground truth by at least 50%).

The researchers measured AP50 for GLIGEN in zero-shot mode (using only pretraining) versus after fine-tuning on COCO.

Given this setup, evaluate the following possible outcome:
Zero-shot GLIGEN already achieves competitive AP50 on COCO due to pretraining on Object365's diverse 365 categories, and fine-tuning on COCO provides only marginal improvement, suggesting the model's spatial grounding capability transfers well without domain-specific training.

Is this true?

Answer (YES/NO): NO